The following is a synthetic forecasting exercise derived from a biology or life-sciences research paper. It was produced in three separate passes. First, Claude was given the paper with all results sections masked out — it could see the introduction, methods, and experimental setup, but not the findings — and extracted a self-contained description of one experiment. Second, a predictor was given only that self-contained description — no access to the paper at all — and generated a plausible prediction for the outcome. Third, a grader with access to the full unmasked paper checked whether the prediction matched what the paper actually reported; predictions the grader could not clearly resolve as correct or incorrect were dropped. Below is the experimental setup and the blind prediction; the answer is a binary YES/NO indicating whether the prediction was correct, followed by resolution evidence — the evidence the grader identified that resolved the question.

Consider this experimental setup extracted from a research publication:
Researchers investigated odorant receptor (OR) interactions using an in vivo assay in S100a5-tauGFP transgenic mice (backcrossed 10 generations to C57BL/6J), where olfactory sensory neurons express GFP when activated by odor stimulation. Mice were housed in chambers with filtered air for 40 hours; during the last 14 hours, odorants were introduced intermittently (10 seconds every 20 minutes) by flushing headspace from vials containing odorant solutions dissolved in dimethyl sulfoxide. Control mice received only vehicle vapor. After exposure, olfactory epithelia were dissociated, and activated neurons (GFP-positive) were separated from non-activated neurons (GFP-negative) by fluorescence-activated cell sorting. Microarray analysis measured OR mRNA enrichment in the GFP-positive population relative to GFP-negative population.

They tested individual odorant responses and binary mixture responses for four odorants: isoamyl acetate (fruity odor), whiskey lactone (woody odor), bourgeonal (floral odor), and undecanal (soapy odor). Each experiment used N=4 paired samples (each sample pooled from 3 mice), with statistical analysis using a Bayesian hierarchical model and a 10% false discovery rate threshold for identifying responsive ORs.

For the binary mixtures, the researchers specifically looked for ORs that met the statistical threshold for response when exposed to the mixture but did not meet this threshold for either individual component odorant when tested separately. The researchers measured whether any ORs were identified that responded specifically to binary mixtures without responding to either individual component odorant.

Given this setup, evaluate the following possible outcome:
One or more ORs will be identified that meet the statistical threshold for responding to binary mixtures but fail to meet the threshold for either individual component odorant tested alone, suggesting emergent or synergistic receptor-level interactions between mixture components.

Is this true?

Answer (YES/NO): YES